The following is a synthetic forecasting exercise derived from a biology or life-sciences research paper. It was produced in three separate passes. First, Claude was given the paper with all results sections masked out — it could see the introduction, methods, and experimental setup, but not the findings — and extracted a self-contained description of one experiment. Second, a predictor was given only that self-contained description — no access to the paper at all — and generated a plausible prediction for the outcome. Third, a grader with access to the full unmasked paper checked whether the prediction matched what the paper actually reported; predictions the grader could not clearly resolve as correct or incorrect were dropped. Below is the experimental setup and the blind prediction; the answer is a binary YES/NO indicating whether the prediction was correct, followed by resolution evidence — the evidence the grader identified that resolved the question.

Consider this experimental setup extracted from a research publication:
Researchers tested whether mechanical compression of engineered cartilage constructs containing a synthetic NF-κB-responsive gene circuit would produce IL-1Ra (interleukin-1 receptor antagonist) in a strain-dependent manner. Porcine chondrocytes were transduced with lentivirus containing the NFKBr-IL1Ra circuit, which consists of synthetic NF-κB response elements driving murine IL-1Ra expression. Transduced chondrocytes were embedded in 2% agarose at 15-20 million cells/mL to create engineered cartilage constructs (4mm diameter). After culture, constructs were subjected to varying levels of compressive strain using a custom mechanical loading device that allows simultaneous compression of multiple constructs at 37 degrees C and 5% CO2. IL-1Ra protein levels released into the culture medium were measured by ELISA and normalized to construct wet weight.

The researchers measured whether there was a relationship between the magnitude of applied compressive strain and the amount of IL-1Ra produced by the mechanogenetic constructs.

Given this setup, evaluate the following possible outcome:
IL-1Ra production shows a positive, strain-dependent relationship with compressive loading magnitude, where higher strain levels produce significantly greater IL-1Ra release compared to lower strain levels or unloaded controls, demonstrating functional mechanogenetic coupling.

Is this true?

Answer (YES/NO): YES